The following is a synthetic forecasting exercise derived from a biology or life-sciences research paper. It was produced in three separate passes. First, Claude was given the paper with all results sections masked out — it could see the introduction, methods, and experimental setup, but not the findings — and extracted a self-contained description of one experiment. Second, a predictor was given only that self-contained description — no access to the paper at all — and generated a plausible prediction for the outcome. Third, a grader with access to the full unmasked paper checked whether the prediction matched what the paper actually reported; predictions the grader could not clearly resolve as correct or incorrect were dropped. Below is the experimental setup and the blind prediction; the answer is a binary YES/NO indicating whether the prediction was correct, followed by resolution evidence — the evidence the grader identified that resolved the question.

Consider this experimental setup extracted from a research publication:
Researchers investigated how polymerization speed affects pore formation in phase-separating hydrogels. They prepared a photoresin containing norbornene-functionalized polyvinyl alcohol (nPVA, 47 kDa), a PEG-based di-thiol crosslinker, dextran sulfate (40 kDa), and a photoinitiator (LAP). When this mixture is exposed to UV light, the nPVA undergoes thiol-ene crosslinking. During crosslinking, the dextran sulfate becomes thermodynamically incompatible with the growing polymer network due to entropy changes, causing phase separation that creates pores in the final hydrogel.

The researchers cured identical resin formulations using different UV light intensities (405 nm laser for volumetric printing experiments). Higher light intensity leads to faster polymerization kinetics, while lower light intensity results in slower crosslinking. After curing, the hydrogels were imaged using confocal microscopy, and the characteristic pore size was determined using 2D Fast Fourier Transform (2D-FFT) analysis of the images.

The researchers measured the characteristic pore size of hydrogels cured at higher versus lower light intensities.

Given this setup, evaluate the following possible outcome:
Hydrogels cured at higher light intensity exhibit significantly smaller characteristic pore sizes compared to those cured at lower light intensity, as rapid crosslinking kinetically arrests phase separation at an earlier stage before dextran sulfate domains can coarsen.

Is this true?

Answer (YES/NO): YES